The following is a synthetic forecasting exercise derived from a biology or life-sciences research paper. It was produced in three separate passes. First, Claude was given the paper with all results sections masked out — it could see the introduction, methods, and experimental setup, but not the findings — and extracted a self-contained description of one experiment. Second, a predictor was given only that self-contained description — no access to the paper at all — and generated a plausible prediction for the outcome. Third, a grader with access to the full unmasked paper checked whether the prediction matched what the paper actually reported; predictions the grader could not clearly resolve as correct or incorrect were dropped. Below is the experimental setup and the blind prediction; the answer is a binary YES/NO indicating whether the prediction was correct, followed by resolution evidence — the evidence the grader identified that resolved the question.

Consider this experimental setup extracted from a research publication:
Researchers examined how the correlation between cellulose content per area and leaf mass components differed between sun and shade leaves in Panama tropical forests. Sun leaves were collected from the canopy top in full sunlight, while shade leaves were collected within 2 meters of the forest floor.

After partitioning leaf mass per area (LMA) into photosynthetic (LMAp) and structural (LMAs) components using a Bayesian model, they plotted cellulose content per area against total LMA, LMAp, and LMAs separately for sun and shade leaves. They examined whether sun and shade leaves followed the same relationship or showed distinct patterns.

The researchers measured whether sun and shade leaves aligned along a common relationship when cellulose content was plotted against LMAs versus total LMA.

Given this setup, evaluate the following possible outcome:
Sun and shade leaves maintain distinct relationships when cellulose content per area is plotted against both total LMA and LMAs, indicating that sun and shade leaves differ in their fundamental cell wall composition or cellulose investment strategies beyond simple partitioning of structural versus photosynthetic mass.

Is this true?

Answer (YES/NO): NO